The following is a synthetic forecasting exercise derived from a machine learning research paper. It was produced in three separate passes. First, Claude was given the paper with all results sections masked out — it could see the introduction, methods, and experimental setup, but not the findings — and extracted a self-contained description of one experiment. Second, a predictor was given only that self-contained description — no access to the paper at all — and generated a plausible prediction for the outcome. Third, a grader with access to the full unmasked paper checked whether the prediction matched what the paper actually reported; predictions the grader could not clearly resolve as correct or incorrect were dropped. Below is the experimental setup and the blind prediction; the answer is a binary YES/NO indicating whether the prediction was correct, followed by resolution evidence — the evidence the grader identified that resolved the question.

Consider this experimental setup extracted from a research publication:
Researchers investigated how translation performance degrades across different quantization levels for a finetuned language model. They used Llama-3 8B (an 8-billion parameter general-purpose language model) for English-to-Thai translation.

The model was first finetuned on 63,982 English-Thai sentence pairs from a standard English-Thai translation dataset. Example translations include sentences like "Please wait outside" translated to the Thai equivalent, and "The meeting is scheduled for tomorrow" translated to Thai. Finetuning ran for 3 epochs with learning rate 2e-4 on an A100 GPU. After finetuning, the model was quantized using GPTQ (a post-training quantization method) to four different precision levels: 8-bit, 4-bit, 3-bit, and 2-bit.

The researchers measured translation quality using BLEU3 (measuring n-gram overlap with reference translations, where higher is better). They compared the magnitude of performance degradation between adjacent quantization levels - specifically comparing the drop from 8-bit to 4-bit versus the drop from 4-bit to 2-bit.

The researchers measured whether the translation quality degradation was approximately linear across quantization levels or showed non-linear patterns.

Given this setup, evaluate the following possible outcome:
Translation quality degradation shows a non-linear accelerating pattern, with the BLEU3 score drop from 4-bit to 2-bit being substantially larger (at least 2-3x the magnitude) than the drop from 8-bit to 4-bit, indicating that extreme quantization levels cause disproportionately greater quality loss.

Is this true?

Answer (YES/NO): YES